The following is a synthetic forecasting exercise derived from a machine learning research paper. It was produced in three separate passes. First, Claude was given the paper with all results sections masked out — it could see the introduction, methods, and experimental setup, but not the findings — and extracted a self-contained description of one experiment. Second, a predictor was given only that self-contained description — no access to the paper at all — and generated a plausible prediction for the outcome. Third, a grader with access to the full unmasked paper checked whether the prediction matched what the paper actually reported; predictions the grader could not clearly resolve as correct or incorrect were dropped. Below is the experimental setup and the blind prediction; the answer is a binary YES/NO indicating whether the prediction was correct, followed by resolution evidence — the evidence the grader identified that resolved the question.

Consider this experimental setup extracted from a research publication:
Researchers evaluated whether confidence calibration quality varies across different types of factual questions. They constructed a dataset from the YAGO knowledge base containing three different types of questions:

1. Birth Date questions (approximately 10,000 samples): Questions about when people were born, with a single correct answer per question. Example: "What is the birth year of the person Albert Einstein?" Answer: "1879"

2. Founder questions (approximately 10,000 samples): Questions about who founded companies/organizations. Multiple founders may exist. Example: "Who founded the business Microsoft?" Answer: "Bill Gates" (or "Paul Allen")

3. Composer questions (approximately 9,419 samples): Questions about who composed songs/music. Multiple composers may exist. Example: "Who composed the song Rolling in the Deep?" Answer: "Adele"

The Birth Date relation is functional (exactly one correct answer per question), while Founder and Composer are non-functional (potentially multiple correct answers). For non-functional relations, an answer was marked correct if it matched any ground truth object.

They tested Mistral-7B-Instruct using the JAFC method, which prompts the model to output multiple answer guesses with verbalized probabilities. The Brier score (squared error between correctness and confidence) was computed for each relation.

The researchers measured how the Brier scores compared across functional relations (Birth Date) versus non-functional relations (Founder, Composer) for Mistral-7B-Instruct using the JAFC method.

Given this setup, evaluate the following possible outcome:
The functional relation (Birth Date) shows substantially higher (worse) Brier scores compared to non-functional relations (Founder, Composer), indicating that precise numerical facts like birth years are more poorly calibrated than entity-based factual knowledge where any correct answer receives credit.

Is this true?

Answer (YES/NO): NO